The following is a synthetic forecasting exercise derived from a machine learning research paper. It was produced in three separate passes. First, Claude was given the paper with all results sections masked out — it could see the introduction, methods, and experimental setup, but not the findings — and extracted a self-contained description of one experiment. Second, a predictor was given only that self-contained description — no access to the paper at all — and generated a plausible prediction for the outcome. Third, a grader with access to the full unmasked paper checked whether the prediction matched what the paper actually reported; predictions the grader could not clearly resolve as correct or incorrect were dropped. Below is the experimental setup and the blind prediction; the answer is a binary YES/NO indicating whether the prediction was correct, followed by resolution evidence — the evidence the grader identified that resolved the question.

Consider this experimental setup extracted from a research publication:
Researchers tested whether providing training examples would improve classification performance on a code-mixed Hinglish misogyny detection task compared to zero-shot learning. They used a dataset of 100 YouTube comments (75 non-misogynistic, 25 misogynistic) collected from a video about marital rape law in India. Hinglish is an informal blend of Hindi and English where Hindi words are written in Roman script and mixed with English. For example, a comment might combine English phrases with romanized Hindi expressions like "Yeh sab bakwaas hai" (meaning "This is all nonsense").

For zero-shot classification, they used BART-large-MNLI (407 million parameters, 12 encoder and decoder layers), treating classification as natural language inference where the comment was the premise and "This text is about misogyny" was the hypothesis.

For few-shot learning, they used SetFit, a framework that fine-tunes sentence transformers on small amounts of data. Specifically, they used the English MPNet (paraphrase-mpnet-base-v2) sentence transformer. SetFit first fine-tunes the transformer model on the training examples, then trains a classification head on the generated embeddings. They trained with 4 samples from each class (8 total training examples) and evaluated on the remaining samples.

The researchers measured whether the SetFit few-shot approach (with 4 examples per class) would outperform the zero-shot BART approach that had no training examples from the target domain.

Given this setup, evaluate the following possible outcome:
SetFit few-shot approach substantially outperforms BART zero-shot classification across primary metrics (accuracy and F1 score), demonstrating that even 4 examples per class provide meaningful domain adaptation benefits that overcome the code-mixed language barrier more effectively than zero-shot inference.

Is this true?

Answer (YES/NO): NO